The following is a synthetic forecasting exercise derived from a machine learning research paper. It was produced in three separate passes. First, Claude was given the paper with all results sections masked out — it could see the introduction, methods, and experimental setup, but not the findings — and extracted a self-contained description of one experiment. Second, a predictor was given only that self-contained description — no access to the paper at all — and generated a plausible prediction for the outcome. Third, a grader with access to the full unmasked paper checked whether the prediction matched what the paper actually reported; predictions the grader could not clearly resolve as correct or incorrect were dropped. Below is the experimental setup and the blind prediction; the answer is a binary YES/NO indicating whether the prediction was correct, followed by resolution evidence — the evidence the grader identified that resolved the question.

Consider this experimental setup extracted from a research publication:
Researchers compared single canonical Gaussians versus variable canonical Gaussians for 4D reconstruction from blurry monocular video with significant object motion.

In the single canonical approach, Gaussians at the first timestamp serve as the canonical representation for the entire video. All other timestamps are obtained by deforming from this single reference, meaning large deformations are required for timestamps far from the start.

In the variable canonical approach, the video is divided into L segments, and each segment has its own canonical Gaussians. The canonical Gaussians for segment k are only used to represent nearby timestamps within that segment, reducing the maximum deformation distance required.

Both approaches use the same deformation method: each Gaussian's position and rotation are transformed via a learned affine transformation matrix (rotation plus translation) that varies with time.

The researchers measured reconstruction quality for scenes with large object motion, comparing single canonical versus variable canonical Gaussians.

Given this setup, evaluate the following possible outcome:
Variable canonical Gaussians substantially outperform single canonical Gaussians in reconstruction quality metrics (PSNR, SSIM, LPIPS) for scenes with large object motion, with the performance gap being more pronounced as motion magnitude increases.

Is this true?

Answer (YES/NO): NO